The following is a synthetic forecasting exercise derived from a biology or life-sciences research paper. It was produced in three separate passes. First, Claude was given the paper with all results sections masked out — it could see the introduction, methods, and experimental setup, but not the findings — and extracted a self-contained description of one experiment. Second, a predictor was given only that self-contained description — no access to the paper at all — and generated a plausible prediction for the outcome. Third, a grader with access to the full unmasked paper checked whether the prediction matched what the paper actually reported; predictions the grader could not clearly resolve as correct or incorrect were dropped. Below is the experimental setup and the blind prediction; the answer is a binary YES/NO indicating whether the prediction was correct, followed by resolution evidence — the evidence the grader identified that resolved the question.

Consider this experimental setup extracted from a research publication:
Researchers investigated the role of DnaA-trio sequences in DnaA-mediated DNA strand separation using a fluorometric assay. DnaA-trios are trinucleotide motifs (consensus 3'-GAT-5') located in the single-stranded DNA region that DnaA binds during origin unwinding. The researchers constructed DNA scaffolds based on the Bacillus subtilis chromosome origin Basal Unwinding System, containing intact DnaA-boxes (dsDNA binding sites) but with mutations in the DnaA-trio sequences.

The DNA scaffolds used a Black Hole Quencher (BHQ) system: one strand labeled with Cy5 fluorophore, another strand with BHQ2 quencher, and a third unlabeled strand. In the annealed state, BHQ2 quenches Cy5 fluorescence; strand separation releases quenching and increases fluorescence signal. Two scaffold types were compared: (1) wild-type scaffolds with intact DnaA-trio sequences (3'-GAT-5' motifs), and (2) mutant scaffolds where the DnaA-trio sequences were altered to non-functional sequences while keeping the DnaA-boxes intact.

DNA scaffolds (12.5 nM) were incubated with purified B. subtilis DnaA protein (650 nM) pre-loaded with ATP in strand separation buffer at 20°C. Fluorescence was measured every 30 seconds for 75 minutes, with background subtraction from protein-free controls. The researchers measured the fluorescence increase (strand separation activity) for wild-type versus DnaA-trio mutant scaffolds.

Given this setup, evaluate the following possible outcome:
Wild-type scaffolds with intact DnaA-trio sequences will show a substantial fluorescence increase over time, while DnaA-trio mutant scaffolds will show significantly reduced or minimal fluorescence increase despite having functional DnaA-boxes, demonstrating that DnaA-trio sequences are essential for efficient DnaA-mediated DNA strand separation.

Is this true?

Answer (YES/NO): YES